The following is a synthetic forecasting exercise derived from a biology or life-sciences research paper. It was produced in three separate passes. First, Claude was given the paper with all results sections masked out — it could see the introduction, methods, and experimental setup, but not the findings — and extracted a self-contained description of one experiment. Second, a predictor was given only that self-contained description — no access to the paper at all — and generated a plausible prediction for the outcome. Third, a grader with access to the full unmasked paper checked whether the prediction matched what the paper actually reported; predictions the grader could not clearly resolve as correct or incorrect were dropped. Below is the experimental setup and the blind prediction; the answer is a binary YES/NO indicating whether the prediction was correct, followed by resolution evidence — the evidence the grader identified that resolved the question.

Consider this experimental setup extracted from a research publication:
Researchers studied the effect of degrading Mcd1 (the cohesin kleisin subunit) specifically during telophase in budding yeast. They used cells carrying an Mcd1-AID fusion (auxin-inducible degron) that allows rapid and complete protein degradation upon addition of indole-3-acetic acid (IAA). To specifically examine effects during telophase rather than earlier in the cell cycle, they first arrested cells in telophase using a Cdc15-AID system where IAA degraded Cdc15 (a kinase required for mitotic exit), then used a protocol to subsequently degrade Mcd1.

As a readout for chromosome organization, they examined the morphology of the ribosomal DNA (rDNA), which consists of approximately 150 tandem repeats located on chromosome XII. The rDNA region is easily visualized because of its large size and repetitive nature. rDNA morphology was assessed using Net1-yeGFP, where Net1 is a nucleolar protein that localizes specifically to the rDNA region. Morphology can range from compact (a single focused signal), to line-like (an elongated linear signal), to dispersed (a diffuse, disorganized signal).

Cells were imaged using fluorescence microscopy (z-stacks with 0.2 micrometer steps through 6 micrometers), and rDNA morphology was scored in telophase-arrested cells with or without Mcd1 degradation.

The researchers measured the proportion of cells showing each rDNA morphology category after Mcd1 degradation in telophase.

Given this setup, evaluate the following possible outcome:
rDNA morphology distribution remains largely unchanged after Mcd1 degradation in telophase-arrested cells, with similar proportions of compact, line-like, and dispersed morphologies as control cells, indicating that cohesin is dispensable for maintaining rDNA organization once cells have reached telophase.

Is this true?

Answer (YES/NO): NO